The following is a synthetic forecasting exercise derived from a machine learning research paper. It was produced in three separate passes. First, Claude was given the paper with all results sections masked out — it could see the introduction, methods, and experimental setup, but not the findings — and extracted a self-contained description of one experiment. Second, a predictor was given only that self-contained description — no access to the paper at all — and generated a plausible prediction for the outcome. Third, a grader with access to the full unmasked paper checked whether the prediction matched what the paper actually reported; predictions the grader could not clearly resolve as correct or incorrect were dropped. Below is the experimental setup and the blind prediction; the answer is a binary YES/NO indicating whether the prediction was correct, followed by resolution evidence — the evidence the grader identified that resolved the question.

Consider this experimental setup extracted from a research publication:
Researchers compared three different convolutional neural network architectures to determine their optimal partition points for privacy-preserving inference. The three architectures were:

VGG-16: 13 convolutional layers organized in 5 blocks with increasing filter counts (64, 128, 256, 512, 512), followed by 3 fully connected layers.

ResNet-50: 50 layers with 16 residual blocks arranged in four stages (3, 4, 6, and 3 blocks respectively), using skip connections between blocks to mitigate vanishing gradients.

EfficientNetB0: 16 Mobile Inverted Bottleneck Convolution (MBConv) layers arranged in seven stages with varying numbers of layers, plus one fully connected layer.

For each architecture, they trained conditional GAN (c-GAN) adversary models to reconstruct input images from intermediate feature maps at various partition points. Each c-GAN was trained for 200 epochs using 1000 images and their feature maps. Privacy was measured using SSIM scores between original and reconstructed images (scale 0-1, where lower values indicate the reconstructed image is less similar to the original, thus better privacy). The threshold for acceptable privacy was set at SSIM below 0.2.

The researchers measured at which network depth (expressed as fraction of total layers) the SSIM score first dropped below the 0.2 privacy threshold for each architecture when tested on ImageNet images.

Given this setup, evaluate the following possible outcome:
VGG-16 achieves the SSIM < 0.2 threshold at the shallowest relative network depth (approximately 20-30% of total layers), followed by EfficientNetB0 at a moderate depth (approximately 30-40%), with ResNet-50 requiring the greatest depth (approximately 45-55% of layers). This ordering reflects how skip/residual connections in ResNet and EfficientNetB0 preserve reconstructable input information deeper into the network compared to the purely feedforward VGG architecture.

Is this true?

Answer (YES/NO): NO